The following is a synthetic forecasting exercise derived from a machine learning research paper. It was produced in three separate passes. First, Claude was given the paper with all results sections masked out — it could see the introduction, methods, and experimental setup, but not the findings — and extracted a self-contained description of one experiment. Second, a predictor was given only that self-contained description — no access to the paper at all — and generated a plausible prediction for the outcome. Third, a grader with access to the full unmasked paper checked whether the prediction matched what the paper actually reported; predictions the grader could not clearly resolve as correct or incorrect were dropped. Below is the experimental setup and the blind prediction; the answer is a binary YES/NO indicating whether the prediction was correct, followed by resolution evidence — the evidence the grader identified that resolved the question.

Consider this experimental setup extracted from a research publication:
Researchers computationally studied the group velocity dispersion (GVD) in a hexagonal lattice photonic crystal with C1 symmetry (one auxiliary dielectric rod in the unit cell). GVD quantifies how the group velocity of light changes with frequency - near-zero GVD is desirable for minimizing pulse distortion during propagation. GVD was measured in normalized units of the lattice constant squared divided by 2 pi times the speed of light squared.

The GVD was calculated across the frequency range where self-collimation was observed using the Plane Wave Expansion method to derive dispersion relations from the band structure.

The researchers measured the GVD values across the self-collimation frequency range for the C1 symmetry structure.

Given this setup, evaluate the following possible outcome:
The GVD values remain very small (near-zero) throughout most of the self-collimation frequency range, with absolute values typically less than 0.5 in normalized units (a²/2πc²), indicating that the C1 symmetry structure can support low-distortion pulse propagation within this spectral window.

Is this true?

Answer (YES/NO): NO